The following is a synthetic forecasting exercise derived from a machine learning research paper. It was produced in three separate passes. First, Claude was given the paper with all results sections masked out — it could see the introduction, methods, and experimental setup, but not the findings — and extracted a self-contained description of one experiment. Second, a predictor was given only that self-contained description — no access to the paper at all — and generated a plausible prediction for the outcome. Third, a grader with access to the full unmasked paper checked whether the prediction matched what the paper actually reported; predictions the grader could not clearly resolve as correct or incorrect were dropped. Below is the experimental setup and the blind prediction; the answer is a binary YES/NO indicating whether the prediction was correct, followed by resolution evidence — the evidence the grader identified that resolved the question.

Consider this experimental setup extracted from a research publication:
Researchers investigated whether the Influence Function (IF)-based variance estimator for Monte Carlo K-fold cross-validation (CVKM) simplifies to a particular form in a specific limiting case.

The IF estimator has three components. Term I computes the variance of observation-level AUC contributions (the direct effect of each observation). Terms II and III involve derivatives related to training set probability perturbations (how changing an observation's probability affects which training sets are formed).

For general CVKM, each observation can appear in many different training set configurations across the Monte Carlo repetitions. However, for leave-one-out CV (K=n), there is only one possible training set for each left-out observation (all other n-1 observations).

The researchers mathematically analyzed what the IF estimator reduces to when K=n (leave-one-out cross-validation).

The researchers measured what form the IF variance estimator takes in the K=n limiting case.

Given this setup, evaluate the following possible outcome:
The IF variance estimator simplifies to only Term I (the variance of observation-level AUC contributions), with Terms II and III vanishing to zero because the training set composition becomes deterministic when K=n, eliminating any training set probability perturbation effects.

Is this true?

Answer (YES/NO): YES